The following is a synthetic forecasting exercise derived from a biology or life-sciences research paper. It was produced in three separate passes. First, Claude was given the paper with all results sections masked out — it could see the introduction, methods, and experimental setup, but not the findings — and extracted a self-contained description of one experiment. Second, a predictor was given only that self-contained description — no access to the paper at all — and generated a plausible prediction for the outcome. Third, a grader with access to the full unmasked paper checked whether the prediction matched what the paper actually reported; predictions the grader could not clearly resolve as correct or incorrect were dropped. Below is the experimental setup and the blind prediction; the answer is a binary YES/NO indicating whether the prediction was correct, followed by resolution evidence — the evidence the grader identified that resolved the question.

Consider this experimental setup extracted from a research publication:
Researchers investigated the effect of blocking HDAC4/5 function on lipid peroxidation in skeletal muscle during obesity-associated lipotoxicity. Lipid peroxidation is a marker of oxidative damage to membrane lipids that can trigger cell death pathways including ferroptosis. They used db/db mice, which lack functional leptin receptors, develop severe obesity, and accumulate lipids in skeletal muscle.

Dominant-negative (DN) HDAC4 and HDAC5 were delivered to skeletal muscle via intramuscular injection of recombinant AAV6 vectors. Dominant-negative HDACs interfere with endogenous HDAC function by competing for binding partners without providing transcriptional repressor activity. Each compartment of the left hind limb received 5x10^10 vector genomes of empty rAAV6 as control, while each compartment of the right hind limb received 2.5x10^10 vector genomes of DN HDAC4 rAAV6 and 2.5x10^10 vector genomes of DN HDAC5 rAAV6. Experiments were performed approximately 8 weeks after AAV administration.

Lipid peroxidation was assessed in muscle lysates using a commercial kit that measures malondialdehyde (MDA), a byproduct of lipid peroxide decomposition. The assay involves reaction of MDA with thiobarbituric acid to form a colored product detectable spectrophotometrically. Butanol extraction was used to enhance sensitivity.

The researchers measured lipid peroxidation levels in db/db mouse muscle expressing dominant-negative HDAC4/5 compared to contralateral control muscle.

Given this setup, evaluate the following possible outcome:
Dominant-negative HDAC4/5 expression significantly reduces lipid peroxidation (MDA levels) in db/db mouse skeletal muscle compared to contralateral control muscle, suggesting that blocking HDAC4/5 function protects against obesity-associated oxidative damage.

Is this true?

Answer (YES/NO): NO